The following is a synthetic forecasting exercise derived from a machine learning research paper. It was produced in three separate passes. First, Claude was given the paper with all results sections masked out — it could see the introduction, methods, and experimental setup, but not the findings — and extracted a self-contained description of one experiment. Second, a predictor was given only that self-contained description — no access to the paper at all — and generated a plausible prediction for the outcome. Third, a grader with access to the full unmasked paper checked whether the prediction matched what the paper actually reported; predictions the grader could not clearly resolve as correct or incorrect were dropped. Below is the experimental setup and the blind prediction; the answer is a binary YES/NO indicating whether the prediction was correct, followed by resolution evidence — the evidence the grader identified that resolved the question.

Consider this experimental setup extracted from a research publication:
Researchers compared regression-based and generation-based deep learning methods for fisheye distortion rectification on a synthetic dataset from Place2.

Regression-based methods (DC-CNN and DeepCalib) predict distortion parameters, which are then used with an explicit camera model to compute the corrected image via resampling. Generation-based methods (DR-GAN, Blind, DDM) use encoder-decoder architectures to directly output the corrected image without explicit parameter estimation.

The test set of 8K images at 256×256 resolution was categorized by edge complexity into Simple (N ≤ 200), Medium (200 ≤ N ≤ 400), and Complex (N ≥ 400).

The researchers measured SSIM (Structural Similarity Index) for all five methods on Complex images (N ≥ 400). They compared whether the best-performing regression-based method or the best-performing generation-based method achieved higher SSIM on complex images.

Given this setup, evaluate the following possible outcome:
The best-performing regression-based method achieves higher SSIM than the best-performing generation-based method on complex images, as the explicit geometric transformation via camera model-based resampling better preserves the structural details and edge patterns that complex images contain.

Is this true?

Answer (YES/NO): NO